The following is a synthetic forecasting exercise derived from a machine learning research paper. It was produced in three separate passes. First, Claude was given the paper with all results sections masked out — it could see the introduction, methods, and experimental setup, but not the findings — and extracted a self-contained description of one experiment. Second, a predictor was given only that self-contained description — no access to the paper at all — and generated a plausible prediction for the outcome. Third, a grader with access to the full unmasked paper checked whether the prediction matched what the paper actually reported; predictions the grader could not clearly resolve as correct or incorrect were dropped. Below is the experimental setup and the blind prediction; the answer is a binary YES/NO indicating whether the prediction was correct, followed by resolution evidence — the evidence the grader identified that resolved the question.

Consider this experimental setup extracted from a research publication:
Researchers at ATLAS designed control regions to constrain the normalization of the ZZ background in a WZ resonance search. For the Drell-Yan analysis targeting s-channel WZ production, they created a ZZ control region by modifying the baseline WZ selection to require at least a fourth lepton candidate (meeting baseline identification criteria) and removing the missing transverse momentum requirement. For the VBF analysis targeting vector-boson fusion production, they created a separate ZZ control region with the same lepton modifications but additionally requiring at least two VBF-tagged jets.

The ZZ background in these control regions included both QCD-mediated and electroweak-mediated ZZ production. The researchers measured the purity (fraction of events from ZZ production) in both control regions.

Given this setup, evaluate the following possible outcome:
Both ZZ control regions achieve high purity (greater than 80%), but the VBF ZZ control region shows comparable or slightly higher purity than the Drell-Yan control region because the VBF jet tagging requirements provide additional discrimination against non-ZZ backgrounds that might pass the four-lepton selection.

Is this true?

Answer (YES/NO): NO